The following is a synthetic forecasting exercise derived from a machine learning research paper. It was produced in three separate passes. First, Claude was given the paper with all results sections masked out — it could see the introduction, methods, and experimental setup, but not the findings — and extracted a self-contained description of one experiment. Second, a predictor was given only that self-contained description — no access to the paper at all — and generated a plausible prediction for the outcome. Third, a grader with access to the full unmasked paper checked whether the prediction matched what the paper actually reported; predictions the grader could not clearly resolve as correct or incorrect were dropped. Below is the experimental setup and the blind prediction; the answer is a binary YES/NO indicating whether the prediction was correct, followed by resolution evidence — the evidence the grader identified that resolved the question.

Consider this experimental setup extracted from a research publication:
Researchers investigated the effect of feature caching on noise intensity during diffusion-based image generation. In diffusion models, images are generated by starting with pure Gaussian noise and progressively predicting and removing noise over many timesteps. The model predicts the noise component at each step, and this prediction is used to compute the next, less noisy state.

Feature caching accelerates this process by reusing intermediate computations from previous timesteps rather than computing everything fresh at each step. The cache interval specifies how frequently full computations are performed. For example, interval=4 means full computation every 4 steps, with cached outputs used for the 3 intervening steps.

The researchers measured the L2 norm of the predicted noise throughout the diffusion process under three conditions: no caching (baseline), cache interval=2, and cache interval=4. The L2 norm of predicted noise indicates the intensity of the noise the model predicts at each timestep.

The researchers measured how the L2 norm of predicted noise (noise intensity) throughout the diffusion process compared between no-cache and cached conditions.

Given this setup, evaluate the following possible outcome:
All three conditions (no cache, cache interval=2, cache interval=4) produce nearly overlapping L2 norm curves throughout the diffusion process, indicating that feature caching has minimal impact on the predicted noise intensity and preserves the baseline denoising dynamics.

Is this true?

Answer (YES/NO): NO